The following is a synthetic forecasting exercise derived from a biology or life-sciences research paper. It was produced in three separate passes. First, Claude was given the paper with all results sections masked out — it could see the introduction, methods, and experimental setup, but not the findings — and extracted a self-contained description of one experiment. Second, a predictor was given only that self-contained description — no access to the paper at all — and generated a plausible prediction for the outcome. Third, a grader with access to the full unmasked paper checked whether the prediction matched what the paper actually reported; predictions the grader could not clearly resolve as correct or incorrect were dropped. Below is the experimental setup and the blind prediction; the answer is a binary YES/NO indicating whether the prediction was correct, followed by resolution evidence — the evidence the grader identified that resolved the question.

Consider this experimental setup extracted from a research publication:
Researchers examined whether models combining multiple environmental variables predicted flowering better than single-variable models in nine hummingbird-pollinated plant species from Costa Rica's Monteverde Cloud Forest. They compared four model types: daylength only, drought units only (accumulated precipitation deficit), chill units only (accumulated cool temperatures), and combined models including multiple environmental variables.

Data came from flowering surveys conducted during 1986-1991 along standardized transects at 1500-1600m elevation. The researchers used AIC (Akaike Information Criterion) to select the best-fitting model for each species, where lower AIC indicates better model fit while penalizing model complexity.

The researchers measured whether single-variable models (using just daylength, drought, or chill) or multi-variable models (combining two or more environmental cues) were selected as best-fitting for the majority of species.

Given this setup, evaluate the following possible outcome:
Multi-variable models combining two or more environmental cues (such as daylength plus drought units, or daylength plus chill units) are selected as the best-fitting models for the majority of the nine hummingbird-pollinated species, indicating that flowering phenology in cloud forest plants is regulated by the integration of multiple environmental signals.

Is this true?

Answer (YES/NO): YES